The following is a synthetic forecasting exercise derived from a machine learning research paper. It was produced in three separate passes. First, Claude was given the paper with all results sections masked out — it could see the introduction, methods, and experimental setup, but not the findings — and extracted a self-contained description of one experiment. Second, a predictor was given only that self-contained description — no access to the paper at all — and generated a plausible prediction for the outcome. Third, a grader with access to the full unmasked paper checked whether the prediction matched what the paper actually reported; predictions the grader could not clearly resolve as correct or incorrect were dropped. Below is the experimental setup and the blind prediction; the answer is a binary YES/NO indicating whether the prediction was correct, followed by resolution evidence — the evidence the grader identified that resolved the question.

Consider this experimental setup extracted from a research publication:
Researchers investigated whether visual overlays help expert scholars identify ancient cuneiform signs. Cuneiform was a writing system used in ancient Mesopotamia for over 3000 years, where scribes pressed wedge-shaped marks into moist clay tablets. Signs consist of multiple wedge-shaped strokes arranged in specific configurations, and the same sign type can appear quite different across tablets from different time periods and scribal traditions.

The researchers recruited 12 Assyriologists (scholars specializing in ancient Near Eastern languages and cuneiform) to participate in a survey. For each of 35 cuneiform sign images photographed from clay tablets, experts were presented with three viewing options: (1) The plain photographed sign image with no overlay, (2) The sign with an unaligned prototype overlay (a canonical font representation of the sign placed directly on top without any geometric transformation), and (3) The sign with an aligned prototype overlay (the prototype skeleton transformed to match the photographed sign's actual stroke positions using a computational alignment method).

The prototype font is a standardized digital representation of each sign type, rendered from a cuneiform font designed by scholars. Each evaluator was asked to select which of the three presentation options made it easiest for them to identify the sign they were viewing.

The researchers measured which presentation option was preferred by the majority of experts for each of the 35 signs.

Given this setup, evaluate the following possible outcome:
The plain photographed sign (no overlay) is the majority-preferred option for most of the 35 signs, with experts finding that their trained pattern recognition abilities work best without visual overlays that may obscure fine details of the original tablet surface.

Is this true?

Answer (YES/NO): NO